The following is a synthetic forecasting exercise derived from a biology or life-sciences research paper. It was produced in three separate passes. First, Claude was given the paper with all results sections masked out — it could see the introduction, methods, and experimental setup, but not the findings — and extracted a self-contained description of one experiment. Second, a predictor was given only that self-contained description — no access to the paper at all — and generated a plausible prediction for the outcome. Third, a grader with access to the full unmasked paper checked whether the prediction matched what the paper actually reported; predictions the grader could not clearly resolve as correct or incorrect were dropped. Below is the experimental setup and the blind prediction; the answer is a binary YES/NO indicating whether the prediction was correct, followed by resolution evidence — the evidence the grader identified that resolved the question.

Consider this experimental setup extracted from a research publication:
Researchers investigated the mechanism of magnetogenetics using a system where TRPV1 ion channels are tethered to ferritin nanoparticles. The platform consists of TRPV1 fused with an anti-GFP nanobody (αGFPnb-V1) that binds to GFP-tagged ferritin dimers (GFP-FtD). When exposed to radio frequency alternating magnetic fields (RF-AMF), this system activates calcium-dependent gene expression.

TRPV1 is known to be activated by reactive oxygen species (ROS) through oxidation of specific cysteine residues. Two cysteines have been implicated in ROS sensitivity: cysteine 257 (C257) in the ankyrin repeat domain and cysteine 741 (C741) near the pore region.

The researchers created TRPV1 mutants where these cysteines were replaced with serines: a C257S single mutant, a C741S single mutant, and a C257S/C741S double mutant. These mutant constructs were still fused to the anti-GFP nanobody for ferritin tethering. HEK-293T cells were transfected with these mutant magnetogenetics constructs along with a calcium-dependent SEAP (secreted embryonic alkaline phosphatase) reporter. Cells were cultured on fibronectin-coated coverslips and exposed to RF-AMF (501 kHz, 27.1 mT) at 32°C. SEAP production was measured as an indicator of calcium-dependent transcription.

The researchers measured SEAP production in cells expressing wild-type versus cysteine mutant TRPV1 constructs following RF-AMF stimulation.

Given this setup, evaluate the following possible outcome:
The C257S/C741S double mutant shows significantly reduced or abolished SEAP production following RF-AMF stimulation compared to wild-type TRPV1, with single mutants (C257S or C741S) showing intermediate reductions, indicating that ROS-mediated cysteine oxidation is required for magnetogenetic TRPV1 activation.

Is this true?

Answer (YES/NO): NO